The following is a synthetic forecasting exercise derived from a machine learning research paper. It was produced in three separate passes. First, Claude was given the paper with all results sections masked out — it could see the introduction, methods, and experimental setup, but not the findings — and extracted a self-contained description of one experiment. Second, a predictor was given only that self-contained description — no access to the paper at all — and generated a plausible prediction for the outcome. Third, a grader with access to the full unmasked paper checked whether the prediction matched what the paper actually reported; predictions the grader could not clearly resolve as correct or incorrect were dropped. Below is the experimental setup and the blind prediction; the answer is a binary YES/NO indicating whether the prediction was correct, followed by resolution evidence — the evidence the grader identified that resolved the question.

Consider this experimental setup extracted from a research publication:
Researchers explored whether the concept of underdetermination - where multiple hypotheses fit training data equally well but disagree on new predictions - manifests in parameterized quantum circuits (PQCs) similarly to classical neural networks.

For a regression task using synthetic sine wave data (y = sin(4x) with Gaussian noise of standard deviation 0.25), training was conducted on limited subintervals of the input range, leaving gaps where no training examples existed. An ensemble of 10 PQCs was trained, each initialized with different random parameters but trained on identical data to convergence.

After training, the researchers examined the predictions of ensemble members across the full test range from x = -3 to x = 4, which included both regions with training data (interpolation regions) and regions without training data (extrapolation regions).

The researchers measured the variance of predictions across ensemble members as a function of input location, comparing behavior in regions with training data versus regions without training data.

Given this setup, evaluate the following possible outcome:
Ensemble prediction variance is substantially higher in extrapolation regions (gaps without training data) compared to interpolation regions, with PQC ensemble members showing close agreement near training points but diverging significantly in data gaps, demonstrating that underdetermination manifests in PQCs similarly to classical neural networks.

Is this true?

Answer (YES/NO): YES